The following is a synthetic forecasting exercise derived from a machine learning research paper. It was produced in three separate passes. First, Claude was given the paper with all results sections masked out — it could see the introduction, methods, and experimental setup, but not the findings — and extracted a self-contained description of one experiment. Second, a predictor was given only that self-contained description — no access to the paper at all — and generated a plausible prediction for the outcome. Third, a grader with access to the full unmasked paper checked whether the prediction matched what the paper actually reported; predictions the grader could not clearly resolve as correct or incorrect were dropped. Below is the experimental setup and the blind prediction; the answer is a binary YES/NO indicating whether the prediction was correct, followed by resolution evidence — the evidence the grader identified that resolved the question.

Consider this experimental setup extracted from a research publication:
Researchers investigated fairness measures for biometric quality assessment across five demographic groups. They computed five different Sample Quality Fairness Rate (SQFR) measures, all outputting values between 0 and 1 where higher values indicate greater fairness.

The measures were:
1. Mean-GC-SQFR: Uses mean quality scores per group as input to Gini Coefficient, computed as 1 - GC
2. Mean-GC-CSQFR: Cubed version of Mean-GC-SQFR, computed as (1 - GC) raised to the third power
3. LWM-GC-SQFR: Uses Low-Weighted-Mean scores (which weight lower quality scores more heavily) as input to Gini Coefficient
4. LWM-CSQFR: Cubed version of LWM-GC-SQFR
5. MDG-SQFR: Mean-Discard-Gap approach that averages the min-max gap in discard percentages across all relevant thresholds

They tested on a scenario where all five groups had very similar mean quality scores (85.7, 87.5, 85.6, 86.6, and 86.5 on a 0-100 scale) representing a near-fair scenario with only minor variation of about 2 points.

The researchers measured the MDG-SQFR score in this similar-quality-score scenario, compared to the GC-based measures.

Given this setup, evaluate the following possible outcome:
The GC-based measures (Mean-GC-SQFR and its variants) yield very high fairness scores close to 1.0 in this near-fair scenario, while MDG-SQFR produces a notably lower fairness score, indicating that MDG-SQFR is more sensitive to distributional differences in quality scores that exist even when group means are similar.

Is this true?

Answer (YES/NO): YES